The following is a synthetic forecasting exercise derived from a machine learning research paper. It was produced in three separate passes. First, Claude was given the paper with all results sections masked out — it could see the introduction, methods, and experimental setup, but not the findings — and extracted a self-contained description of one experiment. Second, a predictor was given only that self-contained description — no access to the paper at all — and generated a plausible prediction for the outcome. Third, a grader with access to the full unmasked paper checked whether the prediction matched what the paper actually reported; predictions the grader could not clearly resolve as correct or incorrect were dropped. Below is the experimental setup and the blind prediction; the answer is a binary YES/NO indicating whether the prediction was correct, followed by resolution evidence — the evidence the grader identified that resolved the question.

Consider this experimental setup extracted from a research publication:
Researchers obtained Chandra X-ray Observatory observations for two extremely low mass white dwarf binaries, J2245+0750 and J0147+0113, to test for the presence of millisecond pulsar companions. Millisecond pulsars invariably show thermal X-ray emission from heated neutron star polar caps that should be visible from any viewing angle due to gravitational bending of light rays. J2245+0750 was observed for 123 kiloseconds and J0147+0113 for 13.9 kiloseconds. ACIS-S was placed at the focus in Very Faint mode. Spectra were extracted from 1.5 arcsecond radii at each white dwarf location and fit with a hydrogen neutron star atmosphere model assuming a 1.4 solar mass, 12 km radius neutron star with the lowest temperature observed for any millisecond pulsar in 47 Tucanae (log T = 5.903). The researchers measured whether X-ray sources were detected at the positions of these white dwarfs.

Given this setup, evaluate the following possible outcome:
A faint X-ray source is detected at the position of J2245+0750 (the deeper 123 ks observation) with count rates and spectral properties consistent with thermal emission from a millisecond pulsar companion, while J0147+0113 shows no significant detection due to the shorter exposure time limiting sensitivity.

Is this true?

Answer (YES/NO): NO